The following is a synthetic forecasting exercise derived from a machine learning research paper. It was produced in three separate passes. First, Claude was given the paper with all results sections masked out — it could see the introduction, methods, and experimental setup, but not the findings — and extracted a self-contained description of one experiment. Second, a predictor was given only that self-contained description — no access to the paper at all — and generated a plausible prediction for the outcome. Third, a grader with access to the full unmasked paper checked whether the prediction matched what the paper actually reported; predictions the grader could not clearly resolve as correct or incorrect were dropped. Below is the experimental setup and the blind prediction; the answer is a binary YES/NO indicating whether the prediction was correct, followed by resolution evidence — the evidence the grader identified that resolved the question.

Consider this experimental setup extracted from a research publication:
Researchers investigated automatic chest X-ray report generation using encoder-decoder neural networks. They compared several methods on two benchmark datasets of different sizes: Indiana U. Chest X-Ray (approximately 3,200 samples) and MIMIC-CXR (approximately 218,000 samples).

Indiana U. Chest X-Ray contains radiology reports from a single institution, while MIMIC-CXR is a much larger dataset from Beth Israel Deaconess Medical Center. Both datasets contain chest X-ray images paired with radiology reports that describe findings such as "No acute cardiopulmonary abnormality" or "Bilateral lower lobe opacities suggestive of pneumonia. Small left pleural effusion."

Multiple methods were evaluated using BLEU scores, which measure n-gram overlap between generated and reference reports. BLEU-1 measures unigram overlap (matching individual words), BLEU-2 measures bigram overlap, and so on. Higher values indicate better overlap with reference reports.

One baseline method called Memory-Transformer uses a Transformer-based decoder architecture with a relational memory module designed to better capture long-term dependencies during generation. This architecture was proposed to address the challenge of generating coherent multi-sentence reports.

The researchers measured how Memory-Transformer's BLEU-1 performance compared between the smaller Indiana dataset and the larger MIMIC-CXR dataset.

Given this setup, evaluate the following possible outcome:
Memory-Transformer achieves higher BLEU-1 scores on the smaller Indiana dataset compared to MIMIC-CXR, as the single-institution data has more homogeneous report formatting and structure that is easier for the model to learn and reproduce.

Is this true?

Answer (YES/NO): YES